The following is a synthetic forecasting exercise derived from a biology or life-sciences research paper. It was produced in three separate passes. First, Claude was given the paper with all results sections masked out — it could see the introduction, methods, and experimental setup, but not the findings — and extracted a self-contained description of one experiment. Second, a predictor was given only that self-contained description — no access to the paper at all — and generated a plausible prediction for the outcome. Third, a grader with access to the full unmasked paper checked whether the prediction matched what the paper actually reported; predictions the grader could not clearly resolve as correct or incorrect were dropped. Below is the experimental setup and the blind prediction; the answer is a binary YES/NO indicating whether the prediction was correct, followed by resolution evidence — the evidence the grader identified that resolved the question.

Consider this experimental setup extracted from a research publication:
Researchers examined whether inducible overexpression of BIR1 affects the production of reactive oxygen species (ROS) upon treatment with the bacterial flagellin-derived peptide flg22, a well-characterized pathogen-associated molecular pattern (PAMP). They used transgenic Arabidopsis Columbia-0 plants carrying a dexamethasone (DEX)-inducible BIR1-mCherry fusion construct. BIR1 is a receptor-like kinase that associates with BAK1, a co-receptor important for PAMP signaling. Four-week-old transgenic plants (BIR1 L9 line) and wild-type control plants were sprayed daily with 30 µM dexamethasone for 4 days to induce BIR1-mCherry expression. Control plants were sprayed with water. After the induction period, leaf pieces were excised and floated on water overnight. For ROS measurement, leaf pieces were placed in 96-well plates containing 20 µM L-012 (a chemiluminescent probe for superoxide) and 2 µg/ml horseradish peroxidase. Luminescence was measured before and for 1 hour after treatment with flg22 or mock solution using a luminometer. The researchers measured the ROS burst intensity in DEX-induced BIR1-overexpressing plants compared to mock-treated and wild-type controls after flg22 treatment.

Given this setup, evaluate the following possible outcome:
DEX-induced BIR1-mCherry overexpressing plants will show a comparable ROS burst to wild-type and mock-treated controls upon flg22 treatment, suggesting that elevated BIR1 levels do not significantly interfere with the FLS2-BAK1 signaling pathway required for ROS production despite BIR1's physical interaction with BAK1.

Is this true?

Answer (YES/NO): YES